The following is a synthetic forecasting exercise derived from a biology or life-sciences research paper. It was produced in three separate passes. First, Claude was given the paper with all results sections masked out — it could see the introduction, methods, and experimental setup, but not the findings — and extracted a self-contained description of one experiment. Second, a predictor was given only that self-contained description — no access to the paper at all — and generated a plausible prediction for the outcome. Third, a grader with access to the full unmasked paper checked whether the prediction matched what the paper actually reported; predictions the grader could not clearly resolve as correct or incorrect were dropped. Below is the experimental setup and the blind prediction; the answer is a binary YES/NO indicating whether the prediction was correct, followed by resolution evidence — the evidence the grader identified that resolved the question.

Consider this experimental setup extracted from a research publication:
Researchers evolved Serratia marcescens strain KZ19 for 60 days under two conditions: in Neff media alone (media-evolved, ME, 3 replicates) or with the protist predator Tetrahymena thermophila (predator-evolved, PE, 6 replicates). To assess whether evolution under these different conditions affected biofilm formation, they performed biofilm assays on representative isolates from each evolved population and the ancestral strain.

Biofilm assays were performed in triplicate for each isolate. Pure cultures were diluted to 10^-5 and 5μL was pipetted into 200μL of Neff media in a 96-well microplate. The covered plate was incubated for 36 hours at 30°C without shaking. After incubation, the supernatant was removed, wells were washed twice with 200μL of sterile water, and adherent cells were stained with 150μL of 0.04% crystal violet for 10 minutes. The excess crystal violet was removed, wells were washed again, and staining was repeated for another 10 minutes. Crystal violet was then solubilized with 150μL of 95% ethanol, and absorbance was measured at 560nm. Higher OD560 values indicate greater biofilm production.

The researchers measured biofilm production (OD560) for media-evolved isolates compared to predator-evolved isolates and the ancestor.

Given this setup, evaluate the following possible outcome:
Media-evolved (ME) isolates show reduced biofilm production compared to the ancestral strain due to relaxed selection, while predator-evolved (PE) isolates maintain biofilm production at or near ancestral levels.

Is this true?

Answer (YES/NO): NO